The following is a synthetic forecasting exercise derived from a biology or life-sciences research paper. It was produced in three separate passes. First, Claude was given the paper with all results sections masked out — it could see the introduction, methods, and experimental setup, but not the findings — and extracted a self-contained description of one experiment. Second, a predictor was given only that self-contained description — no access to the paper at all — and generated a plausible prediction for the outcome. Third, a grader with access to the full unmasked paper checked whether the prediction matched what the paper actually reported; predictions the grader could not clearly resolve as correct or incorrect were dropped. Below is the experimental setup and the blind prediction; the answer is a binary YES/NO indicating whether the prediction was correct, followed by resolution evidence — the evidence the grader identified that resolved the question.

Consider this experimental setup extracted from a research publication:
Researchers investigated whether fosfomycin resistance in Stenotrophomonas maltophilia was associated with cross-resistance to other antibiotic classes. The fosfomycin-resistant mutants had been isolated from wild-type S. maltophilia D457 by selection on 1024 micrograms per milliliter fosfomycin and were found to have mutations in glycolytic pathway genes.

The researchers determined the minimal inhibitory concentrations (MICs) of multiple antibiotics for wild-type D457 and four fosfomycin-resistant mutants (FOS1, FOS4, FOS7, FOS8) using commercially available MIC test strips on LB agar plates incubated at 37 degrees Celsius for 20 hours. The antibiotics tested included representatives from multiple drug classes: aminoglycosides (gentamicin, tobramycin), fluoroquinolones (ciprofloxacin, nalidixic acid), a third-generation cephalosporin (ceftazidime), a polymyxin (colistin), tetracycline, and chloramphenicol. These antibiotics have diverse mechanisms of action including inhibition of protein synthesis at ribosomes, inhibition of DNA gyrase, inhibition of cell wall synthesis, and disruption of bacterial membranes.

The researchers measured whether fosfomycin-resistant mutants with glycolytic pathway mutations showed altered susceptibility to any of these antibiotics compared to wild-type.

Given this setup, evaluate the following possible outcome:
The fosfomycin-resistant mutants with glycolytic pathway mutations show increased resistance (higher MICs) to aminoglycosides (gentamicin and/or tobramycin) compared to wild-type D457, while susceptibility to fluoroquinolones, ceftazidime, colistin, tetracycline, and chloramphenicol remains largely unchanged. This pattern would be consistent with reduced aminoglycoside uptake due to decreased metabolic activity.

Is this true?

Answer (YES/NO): NO